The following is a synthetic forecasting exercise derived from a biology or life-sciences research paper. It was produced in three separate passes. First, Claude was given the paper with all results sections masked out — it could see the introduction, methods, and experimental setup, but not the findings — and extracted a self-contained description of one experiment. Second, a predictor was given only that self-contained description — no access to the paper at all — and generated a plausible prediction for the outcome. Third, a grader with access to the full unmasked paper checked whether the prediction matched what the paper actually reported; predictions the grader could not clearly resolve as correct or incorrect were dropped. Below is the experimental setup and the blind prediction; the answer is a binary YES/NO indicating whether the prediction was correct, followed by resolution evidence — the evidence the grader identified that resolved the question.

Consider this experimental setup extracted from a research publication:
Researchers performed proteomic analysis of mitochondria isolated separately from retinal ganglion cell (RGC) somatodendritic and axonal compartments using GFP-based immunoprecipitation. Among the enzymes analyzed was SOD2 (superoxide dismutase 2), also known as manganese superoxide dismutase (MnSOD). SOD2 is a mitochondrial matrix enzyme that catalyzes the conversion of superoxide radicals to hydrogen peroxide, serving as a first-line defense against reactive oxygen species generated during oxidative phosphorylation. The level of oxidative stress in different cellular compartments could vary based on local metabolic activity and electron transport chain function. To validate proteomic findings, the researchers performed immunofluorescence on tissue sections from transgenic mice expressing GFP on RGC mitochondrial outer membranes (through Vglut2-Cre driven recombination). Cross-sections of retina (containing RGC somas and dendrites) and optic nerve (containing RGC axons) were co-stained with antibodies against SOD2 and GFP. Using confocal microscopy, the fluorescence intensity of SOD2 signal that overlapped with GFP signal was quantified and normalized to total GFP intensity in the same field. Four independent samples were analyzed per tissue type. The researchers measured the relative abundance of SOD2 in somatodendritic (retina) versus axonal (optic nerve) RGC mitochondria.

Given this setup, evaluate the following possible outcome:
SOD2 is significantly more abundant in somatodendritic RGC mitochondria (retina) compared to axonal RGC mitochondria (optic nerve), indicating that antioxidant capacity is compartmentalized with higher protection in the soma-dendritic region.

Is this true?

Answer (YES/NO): YES